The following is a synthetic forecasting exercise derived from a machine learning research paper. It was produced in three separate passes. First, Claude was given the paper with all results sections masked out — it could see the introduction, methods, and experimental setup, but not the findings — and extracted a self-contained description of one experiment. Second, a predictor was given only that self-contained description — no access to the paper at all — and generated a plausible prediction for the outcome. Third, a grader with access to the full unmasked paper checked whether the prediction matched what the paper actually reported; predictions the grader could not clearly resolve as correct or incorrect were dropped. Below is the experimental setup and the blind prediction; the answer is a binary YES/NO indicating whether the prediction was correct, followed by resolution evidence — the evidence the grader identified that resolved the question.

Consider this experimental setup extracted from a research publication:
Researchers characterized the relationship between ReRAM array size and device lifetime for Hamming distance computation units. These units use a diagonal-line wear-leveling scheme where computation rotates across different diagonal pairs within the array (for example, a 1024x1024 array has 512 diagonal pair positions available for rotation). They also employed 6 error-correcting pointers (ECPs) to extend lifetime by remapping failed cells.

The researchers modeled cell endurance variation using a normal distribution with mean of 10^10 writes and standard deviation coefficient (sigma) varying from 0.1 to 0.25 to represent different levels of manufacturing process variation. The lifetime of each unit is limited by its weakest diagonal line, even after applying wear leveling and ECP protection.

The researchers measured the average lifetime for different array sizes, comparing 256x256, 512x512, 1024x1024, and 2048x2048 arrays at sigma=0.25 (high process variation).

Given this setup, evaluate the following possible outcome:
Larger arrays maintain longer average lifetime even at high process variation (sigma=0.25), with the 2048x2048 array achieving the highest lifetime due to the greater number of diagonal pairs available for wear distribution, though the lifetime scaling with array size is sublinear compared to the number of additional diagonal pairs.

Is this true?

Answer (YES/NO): NO